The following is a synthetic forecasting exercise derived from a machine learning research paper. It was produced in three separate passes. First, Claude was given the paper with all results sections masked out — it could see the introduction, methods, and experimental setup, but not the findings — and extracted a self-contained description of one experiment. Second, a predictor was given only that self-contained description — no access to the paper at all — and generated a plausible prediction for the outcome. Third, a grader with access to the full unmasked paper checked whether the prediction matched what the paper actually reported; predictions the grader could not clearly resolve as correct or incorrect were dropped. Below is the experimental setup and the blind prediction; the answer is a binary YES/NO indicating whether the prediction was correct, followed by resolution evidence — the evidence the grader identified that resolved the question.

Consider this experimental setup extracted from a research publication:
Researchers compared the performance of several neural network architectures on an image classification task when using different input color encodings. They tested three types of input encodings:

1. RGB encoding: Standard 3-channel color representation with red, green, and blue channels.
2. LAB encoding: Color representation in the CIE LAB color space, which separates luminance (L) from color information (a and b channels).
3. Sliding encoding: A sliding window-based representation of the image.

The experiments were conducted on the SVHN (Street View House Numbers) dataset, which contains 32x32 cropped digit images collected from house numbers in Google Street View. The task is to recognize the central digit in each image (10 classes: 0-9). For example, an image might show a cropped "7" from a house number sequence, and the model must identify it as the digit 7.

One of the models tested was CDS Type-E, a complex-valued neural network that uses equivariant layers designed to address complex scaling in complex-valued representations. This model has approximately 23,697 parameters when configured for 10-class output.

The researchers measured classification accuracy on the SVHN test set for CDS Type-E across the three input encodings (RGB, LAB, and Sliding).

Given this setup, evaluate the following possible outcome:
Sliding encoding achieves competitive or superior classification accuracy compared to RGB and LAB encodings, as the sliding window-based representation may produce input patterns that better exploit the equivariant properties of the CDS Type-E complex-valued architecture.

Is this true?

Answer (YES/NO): YES